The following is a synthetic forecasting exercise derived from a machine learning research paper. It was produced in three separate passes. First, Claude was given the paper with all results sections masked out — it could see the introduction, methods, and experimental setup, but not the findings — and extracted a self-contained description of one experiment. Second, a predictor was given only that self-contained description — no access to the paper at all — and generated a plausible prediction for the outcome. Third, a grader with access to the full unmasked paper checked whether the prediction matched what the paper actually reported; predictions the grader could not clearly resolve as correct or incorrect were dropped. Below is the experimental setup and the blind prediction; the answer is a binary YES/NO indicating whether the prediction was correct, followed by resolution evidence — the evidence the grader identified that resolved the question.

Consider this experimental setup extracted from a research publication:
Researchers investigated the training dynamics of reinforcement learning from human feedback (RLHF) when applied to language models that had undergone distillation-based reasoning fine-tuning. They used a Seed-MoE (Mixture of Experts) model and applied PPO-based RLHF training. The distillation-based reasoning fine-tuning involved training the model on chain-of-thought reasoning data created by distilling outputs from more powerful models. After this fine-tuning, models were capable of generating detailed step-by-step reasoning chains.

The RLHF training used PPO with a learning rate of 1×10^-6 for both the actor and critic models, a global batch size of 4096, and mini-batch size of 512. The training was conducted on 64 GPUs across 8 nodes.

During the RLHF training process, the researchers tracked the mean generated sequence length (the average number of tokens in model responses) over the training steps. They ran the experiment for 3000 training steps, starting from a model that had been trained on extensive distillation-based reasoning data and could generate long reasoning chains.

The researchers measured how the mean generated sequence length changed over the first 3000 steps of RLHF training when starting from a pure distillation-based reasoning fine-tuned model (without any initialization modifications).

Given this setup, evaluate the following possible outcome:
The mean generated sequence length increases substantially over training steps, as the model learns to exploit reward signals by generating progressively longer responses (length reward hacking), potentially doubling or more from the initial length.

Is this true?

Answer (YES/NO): NO